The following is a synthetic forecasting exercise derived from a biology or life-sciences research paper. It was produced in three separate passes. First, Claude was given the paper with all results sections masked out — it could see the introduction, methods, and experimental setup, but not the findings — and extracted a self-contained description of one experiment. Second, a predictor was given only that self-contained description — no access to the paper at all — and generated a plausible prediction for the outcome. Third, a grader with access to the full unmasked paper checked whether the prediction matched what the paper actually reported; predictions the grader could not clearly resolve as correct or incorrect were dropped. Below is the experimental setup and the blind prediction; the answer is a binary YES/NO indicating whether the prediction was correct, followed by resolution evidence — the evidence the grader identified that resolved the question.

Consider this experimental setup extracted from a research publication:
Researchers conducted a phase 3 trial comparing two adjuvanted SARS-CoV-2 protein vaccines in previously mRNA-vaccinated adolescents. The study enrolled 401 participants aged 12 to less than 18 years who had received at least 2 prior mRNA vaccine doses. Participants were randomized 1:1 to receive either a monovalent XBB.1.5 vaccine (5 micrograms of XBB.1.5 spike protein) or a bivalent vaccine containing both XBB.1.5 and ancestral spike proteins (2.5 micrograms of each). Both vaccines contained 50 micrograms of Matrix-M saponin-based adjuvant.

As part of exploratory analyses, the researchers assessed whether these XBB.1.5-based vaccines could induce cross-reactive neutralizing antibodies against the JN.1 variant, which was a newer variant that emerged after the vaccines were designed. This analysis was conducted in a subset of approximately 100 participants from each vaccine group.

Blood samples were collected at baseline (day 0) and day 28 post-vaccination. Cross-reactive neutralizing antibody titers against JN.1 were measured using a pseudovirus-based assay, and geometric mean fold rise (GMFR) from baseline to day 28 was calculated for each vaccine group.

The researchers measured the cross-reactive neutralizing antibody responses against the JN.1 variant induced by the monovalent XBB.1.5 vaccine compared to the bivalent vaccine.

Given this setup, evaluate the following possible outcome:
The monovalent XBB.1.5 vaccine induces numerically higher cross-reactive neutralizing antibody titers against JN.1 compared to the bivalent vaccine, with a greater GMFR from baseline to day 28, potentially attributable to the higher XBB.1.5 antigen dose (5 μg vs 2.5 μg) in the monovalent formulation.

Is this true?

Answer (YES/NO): YES